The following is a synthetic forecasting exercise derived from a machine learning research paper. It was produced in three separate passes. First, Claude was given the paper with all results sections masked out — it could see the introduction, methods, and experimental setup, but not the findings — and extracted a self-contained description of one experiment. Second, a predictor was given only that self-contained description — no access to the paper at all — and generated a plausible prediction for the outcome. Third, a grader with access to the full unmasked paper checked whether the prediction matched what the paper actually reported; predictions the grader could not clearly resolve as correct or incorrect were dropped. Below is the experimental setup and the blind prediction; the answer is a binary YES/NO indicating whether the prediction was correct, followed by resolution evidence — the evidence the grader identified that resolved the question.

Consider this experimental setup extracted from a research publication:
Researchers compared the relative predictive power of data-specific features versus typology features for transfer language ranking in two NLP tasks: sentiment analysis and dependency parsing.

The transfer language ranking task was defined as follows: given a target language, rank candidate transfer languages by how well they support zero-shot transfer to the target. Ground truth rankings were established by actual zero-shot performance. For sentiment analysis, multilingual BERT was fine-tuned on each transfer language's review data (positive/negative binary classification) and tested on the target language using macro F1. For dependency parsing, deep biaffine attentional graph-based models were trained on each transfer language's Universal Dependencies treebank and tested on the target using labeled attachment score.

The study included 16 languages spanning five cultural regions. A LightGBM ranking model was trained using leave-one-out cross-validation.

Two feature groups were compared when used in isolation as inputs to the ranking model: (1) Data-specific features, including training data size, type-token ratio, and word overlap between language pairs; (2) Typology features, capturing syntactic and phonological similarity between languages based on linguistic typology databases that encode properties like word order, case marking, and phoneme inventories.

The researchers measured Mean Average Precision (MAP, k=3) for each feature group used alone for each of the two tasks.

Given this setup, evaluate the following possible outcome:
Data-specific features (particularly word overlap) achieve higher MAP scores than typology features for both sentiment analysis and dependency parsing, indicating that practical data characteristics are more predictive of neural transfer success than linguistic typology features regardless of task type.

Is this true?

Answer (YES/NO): NO